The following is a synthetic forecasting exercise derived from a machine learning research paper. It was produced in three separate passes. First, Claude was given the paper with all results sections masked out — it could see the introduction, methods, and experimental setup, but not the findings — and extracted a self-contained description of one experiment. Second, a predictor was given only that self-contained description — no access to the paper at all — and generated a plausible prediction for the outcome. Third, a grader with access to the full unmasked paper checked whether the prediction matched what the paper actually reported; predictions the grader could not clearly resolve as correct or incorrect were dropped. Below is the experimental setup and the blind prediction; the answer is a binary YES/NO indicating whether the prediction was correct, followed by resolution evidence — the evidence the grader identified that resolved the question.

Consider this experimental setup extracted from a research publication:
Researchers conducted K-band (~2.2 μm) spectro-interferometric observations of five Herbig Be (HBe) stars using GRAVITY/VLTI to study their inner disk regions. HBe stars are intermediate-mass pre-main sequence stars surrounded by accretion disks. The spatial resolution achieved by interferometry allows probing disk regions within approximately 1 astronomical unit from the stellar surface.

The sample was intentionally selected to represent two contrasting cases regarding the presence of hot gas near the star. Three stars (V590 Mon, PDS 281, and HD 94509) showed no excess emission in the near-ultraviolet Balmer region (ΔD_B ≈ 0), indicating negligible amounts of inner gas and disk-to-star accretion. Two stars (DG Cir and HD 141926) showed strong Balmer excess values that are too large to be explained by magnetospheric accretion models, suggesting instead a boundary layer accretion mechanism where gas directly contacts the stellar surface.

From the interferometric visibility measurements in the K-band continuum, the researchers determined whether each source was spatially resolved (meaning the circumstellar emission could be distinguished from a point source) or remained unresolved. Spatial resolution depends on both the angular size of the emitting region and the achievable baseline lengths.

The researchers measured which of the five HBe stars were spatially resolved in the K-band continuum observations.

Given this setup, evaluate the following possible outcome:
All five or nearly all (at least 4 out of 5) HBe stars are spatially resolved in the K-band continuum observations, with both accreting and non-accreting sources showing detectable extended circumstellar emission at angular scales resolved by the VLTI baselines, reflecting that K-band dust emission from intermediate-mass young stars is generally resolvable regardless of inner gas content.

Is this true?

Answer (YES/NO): NO